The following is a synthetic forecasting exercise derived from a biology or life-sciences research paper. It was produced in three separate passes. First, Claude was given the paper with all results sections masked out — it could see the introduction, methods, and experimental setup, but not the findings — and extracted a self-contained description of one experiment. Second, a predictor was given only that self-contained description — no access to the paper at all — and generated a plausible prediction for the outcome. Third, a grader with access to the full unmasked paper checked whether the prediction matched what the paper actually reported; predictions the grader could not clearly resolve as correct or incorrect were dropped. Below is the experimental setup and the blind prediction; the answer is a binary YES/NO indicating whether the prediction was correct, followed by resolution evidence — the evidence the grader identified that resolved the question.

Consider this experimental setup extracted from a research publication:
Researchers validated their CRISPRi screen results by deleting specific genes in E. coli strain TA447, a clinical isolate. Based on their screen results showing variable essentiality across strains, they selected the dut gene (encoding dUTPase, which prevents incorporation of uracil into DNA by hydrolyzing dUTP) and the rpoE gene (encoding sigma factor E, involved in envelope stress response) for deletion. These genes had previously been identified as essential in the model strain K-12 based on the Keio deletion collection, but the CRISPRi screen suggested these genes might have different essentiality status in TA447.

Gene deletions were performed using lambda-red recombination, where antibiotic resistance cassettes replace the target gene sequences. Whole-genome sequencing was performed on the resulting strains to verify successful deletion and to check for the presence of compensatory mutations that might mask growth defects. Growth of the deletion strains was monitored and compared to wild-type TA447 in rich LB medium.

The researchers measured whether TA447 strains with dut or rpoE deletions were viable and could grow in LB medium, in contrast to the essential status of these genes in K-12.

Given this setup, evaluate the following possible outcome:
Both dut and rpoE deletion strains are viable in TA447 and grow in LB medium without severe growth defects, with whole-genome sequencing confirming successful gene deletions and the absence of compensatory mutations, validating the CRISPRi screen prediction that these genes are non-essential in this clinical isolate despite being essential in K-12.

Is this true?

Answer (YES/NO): NO